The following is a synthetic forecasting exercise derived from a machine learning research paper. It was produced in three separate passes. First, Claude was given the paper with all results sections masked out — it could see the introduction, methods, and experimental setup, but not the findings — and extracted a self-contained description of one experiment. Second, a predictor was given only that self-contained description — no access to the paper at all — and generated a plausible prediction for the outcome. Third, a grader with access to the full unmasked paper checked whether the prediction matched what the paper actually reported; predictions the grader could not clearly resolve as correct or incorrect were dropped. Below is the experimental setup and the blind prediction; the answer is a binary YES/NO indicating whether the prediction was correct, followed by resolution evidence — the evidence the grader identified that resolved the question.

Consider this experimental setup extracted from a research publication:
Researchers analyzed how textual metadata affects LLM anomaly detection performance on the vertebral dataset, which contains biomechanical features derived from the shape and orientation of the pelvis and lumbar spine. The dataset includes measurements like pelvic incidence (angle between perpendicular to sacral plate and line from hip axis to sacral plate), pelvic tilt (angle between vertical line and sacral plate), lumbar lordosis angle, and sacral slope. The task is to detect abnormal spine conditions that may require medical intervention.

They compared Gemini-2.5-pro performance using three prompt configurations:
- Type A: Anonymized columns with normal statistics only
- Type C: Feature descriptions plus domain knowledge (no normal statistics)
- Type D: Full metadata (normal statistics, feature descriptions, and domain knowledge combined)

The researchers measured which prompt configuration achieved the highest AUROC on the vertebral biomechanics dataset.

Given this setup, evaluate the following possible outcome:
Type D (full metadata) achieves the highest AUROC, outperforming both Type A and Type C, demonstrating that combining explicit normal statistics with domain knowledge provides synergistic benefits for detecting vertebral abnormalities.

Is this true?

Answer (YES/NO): NO